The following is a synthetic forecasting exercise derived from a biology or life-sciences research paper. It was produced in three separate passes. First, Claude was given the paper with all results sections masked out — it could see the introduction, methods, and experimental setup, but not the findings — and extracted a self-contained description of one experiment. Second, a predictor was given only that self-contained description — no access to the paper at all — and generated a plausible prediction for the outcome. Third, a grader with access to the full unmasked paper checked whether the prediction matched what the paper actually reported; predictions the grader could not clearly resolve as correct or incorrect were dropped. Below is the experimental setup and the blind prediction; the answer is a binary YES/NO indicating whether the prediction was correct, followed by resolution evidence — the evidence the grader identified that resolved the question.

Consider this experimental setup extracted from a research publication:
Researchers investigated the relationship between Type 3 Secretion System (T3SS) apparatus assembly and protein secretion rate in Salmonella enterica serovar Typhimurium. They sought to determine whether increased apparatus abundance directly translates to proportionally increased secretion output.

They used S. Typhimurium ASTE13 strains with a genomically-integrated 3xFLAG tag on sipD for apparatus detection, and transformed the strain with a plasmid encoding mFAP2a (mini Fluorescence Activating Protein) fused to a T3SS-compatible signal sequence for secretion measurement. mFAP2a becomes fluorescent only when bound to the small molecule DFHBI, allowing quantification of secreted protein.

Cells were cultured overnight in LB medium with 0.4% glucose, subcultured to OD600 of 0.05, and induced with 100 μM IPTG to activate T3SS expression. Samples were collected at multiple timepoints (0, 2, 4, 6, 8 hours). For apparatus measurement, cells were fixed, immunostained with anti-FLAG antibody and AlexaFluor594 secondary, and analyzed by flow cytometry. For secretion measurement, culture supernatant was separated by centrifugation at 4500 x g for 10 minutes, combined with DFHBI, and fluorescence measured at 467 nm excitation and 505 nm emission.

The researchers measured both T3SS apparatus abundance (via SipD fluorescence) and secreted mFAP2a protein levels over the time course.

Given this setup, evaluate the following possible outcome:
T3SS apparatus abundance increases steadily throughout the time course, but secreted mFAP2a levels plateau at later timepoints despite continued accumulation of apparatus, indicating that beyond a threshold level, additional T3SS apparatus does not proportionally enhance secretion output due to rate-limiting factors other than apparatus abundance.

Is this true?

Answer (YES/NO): NO